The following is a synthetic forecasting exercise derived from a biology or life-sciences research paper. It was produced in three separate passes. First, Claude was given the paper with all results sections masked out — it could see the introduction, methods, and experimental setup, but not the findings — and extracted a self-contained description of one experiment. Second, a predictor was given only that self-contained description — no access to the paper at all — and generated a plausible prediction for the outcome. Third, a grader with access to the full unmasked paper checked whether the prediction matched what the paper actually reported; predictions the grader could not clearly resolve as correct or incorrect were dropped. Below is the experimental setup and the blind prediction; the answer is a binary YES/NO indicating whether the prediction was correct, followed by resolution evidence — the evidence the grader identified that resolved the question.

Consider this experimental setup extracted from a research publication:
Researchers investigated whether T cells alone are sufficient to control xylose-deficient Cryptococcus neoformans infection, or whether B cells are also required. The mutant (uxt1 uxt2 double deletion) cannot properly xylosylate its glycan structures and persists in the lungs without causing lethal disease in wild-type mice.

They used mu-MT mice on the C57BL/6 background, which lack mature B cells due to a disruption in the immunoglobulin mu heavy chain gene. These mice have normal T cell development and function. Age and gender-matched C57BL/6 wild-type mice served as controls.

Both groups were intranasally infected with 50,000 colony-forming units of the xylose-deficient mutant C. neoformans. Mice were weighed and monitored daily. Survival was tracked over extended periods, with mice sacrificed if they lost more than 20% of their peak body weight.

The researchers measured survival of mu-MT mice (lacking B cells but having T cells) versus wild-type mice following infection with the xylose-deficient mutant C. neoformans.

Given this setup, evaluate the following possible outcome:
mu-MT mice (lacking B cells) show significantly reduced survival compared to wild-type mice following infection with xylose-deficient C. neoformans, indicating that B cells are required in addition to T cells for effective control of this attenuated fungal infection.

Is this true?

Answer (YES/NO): YES